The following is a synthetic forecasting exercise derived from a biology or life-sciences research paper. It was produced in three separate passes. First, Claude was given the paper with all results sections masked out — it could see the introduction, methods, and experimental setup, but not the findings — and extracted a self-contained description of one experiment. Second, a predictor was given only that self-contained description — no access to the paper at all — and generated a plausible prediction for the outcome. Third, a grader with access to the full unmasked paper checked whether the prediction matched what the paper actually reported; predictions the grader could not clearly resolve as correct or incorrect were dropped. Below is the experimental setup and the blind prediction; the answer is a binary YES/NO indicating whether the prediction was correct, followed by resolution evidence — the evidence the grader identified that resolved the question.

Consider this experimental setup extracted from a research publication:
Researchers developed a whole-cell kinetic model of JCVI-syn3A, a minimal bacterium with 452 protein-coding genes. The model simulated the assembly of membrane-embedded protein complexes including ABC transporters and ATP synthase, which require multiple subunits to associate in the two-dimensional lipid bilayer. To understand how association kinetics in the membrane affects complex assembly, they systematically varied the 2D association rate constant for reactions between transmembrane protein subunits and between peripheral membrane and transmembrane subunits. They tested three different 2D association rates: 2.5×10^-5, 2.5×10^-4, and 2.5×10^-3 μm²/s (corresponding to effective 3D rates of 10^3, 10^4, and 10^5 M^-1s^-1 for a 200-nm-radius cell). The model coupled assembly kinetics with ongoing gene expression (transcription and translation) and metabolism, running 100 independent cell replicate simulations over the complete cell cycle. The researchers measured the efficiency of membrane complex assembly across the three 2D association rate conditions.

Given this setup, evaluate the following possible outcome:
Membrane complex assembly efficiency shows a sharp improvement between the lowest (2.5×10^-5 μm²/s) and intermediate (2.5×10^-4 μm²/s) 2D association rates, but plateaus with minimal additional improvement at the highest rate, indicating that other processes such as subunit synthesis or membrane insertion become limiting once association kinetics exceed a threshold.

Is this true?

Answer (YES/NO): YES